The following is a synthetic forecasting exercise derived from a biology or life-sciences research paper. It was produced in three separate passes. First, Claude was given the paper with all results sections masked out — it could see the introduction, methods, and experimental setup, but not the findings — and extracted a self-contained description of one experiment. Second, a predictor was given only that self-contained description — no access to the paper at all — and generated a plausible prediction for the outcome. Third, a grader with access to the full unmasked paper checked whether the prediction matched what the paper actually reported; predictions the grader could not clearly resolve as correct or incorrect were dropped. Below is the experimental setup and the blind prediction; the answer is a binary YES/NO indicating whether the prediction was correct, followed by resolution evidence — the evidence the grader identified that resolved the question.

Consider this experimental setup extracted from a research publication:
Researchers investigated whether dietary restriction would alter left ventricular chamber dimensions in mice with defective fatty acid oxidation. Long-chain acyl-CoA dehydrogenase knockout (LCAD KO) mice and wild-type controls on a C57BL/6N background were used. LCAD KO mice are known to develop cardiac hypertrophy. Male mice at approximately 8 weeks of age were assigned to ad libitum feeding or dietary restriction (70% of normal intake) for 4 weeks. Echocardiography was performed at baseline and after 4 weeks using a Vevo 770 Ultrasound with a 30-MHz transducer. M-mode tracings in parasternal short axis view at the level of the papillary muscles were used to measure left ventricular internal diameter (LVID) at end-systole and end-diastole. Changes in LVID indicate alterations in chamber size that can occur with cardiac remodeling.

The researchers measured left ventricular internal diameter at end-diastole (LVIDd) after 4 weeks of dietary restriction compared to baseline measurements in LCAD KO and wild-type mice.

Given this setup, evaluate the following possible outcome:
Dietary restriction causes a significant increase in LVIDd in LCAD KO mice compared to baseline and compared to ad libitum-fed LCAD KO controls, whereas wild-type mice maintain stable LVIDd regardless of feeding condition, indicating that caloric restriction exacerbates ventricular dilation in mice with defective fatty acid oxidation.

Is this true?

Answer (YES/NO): NO